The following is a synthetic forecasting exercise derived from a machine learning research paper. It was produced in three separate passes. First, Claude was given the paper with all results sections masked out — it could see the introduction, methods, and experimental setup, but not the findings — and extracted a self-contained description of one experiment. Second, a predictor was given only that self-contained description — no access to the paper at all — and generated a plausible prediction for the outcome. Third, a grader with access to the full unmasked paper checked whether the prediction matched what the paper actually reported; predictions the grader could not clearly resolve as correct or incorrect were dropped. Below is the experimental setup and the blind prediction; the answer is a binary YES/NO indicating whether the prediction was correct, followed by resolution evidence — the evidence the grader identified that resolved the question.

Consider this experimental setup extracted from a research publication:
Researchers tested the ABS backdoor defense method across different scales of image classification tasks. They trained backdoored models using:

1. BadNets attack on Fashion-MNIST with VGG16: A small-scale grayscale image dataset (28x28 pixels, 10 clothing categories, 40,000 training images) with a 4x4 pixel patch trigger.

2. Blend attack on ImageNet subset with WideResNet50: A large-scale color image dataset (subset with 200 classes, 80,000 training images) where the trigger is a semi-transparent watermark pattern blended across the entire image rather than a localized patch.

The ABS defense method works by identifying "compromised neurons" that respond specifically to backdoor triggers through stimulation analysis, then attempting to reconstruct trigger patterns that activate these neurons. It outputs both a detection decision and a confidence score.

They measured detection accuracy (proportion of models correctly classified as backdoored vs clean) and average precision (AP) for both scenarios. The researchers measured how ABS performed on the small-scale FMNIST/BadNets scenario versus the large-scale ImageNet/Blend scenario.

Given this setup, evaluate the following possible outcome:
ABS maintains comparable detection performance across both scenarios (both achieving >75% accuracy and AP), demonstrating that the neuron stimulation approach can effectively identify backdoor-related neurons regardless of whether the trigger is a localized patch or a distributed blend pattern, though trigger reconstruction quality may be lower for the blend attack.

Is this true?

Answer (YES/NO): YES